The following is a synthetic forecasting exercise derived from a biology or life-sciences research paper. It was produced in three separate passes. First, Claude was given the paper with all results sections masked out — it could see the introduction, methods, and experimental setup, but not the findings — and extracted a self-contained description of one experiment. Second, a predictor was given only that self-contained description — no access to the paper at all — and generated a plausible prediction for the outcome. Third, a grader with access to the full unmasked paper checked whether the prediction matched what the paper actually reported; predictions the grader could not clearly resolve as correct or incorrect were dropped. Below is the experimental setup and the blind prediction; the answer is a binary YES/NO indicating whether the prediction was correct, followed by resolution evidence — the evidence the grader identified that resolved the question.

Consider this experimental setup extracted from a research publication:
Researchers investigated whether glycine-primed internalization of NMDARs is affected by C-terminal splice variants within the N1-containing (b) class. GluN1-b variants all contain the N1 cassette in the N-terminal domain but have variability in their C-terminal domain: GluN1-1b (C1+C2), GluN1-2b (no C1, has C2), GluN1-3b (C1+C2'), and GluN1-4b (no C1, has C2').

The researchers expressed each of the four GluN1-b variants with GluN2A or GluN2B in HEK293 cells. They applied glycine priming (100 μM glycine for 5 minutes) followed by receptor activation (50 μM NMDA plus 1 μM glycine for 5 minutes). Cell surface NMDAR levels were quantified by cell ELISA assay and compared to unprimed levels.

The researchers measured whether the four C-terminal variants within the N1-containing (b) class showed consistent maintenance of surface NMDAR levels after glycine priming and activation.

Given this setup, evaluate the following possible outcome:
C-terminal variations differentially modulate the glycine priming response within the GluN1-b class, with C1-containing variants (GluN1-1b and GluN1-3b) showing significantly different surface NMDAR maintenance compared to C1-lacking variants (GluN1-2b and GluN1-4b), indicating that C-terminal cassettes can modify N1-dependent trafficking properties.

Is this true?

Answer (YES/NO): NO